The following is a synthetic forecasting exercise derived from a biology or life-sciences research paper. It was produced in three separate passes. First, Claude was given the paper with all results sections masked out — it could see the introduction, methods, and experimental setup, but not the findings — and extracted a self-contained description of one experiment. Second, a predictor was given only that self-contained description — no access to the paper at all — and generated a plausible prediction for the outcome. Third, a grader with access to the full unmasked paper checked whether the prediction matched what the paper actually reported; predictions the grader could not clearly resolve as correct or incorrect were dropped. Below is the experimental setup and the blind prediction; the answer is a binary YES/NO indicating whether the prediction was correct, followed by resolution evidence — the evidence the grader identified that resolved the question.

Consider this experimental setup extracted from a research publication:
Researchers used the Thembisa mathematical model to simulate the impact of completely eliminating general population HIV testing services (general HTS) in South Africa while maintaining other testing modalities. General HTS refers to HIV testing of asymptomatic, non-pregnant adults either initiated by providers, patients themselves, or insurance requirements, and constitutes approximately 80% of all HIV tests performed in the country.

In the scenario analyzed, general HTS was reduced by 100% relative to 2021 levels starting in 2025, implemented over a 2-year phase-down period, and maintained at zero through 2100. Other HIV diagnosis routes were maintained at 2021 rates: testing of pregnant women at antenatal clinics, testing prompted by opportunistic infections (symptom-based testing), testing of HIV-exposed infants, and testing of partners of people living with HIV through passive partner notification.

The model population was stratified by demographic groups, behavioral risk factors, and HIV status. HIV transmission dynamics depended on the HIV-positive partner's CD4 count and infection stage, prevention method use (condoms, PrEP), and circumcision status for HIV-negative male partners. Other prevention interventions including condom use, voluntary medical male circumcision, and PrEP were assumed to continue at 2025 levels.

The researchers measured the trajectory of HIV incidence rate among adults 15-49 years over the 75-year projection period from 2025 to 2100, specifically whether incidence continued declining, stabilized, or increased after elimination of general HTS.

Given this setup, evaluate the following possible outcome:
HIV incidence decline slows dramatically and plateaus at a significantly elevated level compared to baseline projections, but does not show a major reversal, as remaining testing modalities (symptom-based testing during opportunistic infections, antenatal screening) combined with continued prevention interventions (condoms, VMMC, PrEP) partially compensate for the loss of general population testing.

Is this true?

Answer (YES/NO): NO